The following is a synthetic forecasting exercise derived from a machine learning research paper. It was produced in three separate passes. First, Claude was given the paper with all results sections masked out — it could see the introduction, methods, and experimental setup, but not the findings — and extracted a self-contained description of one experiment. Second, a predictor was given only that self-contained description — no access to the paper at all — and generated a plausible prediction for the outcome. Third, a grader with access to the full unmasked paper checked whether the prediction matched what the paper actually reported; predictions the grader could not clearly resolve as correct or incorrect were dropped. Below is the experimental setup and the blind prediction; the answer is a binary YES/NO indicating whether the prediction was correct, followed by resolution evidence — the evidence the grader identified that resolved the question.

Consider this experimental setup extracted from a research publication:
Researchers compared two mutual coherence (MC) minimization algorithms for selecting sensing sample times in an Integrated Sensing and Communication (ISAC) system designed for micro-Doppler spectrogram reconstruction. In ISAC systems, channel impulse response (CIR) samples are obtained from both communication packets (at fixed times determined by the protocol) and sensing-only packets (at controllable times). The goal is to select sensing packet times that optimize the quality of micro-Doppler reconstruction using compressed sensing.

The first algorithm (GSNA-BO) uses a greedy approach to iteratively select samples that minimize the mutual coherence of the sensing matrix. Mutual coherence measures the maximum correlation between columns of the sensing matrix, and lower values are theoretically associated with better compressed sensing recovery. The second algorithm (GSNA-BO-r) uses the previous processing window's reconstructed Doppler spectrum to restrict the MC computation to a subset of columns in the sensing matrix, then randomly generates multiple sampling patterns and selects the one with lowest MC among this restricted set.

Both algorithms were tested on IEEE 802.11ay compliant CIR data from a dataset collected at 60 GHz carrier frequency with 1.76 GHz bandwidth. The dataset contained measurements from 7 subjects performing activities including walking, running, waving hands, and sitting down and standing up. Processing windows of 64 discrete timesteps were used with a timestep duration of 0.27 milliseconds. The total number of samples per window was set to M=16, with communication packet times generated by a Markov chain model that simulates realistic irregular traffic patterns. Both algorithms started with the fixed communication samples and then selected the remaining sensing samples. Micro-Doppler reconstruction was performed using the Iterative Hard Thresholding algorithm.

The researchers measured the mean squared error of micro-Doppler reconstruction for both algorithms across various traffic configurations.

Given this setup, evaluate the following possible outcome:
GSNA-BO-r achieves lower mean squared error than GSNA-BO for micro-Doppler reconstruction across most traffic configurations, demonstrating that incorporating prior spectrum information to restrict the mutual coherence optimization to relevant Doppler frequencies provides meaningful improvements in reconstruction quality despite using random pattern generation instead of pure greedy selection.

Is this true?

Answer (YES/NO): NO